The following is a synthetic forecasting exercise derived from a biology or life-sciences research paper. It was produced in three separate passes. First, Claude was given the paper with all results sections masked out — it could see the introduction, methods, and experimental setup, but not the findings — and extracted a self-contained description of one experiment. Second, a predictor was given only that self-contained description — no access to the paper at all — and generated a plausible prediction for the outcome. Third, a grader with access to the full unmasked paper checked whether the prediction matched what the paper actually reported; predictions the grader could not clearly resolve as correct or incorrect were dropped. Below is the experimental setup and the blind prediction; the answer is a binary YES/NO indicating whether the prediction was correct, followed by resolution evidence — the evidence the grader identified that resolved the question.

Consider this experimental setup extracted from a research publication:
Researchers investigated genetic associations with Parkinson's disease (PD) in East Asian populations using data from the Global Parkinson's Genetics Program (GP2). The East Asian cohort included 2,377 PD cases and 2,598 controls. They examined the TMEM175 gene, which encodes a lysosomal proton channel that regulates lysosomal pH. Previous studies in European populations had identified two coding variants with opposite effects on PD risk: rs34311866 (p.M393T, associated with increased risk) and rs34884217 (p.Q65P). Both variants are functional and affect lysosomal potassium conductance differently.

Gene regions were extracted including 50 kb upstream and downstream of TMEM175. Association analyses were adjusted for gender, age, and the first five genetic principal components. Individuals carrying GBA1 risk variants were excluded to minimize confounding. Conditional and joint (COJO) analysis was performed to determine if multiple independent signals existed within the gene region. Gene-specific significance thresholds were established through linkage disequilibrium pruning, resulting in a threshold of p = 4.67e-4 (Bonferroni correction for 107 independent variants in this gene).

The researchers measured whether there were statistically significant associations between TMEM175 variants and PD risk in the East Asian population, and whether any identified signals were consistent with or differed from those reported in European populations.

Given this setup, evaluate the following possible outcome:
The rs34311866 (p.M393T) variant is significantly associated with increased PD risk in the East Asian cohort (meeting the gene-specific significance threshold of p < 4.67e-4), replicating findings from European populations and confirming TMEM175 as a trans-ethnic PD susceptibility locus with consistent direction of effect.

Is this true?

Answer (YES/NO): NO